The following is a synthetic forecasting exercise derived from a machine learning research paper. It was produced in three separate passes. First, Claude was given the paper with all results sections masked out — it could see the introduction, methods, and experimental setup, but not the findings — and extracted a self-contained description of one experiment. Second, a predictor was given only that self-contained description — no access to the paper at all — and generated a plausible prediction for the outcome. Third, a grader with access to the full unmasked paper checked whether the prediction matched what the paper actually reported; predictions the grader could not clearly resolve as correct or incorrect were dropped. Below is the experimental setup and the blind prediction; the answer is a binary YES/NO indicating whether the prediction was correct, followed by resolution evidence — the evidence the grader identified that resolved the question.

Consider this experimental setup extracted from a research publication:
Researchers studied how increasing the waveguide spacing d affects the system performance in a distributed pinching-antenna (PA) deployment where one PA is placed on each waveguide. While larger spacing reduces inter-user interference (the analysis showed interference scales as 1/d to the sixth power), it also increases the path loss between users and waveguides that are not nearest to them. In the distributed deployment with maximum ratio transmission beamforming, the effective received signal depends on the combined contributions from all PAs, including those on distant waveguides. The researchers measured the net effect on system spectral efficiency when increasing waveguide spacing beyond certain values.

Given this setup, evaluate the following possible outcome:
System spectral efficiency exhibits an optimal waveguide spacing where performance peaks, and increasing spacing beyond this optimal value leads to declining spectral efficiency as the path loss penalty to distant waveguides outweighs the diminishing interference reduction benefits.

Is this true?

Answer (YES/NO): YES